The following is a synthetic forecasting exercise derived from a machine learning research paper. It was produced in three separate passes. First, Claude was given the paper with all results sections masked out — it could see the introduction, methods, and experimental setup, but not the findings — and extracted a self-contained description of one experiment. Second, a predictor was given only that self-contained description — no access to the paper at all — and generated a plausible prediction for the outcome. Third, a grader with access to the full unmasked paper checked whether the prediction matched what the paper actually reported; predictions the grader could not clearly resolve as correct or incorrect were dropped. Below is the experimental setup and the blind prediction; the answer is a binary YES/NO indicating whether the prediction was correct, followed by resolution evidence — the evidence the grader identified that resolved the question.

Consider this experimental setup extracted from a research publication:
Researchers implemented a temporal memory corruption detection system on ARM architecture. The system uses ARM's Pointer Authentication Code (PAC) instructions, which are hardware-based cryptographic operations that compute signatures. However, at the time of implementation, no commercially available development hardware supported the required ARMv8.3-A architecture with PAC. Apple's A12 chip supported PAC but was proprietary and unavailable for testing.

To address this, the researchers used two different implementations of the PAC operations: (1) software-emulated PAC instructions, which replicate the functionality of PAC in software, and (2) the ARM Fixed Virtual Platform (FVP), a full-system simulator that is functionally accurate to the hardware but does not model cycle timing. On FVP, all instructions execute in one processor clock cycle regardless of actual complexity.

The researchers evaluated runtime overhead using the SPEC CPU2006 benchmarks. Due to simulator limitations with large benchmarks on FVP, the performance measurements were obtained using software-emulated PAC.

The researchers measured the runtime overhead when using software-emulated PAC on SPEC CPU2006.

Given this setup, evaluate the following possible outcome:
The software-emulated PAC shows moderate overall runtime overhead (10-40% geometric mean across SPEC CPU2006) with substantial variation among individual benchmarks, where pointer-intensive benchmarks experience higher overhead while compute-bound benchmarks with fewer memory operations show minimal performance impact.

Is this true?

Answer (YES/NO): YES